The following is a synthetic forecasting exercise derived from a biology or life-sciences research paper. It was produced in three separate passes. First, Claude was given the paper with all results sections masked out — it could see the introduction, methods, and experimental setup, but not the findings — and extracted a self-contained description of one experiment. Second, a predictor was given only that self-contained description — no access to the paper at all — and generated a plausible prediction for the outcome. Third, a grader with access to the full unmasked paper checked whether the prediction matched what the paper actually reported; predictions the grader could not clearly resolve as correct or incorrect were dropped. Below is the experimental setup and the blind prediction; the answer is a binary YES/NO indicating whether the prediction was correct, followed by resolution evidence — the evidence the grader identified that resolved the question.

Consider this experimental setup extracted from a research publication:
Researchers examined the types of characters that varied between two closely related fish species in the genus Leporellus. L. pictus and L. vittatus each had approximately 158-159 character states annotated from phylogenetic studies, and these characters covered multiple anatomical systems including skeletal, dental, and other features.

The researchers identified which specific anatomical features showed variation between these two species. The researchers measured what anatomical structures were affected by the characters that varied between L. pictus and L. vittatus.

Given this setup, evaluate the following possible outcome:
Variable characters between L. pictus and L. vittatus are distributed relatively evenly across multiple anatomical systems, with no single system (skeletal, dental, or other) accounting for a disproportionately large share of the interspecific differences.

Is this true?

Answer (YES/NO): NO